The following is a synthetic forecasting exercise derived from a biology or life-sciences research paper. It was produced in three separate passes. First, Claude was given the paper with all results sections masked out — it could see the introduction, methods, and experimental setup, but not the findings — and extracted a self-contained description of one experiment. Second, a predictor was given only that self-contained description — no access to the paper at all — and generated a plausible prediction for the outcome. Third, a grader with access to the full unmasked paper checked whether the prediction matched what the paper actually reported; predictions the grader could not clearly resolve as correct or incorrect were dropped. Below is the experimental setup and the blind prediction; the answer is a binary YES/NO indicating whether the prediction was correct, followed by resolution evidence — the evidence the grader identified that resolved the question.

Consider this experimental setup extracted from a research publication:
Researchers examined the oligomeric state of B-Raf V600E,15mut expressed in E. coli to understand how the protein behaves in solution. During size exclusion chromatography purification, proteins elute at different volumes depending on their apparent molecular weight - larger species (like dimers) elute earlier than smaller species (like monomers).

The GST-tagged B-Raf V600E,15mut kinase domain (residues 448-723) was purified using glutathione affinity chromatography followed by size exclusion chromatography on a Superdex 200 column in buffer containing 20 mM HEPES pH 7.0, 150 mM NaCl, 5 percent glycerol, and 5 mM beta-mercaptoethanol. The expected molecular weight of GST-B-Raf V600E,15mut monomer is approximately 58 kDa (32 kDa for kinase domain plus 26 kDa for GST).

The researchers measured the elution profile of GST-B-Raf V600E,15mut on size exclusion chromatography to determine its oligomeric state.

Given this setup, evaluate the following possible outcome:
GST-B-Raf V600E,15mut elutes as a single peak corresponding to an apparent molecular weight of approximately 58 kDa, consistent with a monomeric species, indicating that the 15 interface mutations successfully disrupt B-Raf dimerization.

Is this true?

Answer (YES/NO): NO